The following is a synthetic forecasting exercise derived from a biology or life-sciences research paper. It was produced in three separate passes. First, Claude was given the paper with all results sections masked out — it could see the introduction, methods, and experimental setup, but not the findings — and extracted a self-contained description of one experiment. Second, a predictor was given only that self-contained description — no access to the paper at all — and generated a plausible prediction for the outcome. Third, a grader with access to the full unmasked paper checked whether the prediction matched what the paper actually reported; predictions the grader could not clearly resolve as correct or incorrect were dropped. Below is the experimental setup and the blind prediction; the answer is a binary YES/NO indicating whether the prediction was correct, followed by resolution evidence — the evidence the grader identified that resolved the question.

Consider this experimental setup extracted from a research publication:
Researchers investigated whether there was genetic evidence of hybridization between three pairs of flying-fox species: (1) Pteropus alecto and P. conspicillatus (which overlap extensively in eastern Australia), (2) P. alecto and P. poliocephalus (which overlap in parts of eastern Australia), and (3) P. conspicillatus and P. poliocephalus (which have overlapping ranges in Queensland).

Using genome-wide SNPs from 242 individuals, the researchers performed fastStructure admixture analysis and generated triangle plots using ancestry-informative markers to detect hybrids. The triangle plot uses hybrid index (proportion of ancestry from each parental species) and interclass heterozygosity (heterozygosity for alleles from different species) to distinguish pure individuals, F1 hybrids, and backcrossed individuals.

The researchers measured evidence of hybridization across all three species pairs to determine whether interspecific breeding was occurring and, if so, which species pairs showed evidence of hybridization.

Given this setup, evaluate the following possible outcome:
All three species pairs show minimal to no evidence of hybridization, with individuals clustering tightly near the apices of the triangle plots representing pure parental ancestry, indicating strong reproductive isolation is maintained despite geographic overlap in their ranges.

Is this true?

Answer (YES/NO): NO